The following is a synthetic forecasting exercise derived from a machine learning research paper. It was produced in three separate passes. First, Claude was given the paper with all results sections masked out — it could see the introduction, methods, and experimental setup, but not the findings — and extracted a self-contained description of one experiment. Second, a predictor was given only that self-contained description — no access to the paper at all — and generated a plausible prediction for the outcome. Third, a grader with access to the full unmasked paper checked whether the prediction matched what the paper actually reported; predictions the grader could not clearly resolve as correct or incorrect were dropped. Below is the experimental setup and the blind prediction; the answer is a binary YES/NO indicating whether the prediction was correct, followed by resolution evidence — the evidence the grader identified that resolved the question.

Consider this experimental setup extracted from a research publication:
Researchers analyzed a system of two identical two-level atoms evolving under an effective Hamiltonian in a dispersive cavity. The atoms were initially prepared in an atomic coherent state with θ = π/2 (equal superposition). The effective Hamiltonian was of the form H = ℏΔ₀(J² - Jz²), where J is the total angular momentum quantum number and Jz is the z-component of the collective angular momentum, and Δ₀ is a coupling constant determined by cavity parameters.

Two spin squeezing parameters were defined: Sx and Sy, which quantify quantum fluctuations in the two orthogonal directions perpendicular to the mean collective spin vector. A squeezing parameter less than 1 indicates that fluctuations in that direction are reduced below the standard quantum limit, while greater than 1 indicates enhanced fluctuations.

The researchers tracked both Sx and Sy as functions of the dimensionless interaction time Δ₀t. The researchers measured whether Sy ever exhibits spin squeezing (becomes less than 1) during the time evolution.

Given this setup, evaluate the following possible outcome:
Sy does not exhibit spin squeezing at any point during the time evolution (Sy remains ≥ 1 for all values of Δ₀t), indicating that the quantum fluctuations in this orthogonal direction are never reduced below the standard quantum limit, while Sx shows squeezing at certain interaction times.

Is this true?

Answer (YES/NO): YES